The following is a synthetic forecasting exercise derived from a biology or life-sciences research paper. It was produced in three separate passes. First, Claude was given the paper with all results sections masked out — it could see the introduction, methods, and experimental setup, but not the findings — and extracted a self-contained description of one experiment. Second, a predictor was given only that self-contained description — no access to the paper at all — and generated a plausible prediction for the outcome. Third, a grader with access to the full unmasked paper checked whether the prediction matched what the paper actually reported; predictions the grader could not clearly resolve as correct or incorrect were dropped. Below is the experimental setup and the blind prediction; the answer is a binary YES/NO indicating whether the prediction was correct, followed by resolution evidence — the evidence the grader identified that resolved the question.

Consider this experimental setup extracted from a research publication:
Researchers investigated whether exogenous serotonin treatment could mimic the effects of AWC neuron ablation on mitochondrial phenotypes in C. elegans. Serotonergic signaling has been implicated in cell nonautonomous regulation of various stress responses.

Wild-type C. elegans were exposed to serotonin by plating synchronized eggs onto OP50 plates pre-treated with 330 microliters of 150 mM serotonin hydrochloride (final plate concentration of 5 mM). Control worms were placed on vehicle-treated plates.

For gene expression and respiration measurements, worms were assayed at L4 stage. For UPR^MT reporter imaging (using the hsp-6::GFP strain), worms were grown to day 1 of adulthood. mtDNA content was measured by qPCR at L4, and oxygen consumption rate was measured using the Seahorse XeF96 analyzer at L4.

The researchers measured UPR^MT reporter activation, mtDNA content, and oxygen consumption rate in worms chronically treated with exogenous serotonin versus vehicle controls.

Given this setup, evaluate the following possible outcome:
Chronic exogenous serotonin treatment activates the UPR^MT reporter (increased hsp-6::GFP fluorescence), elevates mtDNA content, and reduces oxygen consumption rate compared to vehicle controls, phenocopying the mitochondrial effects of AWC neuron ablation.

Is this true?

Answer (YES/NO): NO